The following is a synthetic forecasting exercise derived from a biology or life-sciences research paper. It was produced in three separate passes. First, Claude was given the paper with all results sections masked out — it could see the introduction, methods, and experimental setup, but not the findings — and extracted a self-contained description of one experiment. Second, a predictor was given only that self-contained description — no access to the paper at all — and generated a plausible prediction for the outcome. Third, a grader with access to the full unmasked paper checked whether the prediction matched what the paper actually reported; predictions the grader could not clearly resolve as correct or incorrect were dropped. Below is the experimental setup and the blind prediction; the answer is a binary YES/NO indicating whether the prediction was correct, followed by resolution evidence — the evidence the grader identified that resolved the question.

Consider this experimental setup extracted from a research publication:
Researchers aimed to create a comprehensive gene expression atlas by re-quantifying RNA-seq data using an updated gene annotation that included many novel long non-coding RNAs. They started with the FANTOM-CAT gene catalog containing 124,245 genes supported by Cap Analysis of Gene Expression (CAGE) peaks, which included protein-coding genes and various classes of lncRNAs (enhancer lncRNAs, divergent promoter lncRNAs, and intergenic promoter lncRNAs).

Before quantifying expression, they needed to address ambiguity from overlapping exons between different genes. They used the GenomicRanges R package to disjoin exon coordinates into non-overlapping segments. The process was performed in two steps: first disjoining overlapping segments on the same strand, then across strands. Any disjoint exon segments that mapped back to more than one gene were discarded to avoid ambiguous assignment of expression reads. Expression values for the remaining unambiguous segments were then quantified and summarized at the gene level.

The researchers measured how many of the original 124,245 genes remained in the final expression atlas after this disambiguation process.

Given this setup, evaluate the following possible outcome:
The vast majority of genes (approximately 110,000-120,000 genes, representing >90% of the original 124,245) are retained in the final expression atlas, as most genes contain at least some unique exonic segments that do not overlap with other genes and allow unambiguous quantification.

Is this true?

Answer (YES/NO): NO